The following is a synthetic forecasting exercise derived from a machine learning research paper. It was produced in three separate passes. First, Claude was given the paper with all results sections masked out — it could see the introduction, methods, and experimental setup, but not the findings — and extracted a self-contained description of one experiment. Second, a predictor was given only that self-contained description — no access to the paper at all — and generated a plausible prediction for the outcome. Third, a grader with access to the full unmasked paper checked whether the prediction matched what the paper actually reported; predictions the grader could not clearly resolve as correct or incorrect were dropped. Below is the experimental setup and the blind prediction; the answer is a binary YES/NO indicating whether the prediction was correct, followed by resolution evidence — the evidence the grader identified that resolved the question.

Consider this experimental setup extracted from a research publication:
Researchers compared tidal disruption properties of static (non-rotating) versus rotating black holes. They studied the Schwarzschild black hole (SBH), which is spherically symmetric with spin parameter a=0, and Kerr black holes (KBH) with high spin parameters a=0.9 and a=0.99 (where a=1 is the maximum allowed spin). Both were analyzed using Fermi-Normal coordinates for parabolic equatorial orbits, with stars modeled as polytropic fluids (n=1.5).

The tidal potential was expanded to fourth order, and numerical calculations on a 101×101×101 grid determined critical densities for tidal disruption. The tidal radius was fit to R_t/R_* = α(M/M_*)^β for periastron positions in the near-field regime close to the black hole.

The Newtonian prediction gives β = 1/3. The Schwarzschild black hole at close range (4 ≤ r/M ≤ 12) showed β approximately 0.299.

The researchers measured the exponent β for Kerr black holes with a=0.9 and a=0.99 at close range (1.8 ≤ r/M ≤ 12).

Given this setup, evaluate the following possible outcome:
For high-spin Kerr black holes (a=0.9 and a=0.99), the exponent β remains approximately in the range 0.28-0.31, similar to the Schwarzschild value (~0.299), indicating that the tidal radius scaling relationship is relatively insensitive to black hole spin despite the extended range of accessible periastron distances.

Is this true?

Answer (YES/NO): NO